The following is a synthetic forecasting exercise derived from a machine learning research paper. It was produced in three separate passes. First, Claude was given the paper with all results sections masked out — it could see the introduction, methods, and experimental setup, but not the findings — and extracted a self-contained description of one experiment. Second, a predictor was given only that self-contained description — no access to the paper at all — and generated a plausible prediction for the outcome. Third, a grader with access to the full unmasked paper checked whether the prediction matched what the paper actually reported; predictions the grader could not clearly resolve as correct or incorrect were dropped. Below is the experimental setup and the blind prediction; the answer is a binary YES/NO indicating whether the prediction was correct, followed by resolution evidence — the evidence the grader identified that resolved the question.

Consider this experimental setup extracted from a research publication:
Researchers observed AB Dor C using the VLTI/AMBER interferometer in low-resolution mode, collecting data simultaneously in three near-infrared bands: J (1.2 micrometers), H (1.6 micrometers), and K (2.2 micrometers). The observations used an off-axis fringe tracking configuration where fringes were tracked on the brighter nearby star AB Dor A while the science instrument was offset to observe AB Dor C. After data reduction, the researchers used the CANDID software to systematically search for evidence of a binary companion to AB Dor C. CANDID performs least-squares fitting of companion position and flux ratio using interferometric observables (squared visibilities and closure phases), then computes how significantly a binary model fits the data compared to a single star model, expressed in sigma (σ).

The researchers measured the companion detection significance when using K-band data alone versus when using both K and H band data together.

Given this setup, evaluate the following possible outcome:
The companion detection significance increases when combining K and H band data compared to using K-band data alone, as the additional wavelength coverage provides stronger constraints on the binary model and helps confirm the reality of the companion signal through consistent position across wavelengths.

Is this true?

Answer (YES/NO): NO